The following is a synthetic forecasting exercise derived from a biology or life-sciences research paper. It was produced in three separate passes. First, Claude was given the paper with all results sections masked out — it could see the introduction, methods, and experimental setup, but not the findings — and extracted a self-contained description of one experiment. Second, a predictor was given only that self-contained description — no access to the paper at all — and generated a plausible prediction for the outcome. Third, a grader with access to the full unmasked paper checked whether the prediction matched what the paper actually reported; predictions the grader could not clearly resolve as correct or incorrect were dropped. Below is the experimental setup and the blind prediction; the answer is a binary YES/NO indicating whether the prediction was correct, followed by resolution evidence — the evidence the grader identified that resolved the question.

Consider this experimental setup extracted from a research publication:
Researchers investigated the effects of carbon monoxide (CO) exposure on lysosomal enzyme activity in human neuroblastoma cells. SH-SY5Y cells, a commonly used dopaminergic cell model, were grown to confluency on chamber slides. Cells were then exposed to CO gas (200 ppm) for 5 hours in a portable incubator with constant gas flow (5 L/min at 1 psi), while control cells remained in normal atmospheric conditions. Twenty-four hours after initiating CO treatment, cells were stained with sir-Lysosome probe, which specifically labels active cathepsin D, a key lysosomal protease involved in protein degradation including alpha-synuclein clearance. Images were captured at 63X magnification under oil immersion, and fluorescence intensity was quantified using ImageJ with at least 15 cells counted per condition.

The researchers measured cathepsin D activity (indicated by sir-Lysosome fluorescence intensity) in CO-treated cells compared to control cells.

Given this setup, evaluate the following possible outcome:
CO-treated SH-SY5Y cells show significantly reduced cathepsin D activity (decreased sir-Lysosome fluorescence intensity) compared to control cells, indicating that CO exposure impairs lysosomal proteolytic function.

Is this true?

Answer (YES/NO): NO